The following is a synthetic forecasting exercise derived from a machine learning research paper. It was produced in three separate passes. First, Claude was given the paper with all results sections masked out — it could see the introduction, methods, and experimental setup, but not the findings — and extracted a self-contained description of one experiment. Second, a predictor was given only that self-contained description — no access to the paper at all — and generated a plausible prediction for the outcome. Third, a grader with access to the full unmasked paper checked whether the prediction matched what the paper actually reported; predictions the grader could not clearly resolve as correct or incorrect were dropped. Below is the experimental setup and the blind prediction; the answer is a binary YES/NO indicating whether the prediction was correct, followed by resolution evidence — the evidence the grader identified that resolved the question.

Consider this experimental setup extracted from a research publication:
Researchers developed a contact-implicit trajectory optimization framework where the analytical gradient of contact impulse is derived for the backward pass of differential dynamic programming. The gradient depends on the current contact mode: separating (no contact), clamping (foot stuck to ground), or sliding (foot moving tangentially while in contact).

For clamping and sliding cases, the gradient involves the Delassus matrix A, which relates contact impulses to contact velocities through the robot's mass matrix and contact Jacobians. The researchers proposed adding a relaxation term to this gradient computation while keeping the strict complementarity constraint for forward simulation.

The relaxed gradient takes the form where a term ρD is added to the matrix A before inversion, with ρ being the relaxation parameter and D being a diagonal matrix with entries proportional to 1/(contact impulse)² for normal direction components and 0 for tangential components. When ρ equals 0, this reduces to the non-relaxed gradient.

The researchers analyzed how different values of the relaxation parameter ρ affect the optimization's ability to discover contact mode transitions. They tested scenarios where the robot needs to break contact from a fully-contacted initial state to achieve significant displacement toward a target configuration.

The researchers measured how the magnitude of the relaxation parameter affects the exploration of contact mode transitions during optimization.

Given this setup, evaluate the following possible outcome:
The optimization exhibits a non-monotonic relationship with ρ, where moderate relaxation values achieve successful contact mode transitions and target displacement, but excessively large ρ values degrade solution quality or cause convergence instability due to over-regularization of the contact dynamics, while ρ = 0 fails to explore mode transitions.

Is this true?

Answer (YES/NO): NO